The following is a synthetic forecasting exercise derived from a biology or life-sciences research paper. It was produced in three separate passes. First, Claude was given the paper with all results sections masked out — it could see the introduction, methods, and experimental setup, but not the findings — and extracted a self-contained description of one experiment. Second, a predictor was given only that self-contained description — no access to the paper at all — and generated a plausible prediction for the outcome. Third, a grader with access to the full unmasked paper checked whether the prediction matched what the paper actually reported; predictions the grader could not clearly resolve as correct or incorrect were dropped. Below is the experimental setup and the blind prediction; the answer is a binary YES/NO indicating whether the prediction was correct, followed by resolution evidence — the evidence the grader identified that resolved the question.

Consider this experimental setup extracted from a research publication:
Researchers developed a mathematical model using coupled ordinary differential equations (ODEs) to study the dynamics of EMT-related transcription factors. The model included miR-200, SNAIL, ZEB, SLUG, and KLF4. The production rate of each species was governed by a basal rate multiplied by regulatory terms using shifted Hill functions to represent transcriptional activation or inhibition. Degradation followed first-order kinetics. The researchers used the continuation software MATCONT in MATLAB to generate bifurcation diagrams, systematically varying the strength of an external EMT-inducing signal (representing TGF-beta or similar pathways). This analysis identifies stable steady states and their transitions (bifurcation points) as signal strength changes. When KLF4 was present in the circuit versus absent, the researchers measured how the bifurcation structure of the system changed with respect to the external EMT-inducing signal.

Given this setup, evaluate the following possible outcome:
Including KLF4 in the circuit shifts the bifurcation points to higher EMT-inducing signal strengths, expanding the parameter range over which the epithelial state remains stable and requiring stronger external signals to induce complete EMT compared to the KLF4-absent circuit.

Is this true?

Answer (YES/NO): YES